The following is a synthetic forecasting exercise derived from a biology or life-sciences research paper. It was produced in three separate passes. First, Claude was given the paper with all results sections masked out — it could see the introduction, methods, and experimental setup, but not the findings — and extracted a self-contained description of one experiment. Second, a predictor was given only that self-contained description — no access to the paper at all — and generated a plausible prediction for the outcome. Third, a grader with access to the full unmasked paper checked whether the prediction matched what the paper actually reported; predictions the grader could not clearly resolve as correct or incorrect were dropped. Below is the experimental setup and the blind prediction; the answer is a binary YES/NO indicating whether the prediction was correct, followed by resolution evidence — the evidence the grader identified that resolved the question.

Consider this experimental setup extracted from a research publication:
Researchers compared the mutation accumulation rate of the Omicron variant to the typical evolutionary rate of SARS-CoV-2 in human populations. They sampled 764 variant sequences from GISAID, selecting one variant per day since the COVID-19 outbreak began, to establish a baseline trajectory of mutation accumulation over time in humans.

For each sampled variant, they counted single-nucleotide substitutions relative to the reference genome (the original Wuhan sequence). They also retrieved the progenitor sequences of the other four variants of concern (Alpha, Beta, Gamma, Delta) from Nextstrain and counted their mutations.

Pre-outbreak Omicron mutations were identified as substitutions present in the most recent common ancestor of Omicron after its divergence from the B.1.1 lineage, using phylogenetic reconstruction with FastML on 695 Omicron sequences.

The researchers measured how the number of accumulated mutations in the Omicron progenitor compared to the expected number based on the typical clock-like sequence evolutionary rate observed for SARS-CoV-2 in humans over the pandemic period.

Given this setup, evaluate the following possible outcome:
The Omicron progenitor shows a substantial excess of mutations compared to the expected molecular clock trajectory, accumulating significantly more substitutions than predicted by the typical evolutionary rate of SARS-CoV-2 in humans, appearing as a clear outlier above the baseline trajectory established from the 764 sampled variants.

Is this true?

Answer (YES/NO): NO